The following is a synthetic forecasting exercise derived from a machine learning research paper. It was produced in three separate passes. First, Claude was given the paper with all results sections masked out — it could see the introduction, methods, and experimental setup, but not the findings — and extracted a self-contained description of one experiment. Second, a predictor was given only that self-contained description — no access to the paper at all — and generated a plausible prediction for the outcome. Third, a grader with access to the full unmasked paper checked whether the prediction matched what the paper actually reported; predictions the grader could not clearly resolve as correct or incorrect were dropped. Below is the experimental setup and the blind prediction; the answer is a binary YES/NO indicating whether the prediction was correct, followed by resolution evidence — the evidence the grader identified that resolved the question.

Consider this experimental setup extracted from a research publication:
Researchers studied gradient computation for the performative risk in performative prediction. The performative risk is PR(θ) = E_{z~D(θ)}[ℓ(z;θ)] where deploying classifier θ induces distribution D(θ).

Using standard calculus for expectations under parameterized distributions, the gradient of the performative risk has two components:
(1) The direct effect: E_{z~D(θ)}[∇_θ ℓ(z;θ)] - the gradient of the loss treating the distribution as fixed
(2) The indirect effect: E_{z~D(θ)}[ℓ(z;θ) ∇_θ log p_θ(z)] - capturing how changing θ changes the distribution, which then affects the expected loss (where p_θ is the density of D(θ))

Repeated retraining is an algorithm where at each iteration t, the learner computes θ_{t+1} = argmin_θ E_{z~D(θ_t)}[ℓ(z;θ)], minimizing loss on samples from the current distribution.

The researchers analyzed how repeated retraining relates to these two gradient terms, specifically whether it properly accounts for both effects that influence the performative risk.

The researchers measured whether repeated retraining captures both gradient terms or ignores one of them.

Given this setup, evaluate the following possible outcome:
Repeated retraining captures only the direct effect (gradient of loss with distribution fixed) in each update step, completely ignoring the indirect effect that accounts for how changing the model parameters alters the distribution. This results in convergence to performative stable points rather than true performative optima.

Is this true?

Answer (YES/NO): YES